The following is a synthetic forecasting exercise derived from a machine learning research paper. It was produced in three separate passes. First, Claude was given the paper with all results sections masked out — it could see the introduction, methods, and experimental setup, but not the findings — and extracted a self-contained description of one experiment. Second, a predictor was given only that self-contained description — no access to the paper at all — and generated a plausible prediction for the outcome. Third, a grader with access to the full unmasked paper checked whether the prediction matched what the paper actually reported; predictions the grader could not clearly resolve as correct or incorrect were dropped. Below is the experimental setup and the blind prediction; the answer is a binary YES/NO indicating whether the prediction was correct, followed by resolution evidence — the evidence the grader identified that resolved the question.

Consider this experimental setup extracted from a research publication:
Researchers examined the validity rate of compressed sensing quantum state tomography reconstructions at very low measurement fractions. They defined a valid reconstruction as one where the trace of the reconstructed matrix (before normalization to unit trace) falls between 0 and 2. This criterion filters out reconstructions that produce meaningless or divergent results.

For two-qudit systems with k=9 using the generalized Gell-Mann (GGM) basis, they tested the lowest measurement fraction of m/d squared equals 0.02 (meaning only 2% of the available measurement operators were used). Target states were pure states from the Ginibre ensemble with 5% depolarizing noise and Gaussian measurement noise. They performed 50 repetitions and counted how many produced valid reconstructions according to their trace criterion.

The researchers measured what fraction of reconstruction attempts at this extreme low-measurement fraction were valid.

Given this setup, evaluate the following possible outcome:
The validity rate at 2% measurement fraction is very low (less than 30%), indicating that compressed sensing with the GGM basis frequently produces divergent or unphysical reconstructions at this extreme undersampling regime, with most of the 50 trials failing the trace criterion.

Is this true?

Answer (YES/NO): NO